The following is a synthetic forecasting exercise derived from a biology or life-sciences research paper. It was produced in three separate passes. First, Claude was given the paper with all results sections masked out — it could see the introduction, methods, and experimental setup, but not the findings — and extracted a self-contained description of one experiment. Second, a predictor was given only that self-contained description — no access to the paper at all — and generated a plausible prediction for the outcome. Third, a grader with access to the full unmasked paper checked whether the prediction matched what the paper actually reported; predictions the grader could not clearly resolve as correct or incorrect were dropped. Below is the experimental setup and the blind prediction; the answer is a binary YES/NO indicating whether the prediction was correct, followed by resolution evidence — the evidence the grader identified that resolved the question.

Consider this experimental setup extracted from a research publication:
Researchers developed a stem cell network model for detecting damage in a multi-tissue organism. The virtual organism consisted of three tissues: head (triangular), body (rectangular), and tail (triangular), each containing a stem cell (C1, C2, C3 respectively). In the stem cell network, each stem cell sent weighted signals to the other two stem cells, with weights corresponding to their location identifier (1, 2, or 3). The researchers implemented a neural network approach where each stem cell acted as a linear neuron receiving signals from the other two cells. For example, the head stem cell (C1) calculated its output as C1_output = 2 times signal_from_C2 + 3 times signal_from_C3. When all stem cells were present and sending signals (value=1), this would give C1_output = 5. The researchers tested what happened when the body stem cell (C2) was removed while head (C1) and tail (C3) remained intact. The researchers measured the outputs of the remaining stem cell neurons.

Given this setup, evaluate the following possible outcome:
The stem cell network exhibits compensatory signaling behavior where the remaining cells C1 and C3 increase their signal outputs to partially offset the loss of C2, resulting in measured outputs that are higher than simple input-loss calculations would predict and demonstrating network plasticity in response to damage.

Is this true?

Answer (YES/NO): NO